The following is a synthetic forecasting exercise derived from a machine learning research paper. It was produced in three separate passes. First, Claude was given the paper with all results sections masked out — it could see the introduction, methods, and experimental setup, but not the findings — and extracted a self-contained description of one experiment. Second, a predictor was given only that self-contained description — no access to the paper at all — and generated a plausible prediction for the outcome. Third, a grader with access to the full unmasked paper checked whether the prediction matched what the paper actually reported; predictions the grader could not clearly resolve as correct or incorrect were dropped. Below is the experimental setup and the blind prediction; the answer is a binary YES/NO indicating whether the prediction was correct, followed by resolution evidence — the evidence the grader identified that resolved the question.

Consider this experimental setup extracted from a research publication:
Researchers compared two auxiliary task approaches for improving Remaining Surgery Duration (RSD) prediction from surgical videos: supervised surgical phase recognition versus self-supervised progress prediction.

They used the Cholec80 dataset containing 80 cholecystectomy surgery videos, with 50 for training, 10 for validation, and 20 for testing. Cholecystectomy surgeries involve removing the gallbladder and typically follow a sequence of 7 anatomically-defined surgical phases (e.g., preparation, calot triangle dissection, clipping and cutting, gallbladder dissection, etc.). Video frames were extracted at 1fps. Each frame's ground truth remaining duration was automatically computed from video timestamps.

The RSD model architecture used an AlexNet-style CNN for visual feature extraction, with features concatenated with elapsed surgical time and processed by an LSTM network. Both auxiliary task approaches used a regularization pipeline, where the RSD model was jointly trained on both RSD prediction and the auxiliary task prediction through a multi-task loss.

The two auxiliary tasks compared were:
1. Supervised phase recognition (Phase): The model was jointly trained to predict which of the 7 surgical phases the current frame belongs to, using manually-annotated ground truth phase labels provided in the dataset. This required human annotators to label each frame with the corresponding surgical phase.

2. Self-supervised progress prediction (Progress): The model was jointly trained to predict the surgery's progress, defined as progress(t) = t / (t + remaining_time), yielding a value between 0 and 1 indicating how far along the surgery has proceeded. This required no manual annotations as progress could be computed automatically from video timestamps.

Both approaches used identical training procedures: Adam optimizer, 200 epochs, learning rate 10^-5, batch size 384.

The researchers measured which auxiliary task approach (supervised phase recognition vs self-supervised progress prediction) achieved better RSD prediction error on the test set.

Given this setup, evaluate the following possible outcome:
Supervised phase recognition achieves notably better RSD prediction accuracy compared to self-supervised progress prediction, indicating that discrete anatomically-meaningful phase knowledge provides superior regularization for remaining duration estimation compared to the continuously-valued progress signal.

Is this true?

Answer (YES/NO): YES